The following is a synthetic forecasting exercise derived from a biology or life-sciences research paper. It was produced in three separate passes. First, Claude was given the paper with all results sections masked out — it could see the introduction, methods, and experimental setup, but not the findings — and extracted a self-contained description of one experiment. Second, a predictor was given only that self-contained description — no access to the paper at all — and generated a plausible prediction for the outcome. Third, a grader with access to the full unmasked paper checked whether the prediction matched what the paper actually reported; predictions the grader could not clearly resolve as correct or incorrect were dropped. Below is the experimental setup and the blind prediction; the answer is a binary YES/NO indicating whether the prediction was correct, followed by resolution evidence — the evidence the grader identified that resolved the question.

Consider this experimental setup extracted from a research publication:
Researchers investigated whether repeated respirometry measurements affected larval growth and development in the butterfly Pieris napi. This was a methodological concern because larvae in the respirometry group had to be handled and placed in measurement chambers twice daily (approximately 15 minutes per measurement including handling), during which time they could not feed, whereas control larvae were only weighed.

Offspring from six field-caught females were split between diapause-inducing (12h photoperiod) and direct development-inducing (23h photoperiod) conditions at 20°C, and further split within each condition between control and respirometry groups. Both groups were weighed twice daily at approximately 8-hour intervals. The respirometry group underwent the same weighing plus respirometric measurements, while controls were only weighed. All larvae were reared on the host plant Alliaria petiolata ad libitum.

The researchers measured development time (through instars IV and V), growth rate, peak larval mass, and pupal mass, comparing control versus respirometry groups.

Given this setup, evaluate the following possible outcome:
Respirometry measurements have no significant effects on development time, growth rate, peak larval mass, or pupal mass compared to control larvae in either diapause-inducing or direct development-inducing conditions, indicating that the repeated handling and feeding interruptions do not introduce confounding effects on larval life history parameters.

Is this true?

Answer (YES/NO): YES